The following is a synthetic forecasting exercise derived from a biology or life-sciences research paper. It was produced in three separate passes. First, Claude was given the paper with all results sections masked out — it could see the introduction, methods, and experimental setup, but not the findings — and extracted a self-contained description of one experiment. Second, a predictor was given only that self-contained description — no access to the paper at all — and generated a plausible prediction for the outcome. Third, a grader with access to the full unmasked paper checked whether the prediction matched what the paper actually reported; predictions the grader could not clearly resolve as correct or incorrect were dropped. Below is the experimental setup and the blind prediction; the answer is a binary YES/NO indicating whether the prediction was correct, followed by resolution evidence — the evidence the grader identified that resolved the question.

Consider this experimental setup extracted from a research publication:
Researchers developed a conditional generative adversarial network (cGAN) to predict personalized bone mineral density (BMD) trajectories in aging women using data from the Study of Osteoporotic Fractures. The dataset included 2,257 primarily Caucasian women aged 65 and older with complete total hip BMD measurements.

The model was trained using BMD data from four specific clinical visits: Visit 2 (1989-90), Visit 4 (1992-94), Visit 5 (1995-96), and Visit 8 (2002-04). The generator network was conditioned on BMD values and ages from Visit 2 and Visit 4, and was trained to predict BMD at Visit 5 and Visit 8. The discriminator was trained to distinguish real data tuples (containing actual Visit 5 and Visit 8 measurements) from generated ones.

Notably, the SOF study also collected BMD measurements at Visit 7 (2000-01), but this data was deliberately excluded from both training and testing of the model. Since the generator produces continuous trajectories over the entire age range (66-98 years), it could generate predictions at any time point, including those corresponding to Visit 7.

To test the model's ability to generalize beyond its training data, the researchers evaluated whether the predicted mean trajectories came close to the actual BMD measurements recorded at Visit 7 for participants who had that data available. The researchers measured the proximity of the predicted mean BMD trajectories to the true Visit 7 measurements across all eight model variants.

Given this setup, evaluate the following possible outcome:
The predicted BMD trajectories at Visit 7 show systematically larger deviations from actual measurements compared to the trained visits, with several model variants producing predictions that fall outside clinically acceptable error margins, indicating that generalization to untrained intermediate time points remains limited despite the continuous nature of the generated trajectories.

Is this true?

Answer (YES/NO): NO